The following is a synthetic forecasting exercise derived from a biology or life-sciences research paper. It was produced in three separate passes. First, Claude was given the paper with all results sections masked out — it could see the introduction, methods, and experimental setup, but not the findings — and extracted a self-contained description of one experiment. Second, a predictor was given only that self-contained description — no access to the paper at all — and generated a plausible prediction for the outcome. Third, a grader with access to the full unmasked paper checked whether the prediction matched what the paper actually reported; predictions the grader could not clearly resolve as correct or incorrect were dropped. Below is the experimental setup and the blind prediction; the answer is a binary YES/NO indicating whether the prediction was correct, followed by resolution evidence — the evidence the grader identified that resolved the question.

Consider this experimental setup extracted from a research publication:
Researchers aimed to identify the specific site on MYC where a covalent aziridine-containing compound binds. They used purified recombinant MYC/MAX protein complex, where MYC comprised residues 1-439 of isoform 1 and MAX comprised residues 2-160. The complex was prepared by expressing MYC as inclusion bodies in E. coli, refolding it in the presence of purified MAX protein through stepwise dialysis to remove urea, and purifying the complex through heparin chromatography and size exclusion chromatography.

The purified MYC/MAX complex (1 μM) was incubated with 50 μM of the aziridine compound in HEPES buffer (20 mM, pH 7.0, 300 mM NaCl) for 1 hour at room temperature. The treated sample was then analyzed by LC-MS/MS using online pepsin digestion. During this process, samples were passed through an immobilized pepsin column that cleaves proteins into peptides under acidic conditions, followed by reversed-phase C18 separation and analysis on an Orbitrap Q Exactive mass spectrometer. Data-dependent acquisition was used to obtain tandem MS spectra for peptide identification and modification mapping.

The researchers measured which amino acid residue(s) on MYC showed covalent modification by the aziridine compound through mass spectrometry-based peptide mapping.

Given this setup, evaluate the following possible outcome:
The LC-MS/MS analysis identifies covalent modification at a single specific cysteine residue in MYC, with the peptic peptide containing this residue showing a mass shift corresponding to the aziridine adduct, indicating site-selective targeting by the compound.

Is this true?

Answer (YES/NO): YES